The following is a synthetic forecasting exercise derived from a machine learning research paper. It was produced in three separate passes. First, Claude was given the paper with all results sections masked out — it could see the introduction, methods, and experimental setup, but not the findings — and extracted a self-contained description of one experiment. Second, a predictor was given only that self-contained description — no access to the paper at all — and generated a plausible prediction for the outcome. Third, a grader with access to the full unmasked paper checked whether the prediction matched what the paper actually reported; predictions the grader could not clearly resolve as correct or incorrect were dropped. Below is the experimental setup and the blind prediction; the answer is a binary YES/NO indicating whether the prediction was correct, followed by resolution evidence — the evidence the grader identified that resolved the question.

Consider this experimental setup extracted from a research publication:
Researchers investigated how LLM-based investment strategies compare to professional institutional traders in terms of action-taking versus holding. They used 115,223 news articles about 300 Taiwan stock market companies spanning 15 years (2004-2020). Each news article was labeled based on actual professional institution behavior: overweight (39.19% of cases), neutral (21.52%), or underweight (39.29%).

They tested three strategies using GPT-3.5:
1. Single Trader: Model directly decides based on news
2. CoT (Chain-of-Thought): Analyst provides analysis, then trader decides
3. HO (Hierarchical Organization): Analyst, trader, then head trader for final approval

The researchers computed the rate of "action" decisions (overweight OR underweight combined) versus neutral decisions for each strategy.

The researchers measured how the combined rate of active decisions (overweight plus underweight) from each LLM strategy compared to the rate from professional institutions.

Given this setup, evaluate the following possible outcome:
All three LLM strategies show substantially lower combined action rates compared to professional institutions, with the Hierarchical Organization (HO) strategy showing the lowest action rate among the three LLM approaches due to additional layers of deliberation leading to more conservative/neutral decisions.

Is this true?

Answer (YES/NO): YES